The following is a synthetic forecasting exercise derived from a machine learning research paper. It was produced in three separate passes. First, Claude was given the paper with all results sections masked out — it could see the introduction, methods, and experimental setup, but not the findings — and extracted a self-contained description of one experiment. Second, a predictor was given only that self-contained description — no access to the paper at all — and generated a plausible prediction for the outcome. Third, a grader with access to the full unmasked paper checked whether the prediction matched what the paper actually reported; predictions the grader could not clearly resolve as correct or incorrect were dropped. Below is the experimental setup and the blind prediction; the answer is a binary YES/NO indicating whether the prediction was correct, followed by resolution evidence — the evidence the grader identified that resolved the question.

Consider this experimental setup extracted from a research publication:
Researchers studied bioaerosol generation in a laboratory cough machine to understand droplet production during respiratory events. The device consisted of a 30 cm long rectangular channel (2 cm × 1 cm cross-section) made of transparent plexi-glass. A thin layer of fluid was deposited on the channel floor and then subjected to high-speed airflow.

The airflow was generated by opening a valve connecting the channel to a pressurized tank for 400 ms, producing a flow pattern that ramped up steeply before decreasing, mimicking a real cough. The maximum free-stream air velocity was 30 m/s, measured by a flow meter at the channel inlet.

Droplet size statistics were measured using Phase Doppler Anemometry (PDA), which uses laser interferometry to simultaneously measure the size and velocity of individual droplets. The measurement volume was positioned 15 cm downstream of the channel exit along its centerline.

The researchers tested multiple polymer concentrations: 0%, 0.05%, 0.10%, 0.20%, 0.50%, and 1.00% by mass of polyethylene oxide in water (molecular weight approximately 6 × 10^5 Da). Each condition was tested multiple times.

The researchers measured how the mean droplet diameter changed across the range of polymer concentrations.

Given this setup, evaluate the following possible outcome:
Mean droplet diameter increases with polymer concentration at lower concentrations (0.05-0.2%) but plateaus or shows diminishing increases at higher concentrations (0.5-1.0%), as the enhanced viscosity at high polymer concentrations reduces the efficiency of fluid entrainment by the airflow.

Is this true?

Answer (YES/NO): NO